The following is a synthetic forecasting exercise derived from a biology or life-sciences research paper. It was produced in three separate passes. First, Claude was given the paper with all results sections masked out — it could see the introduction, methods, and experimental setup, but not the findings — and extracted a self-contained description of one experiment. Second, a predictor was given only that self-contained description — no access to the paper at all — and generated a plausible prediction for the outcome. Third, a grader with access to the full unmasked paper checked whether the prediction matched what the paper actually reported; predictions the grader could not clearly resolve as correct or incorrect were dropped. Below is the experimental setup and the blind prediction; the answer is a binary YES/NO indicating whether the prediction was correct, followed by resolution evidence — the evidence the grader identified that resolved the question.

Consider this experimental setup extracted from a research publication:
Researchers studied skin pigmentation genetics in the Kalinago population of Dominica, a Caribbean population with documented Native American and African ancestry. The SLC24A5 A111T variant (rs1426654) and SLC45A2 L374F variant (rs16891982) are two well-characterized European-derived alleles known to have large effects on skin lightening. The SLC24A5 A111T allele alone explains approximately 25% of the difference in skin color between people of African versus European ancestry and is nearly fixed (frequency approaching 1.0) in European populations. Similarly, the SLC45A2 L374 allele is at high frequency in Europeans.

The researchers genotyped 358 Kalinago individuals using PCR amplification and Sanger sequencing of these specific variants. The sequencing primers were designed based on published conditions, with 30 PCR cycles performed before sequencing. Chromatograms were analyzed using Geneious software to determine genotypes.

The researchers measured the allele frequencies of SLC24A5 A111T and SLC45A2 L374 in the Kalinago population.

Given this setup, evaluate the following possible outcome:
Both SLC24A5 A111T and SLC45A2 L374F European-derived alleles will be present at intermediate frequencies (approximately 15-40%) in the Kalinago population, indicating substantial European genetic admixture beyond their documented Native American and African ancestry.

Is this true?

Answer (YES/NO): NO